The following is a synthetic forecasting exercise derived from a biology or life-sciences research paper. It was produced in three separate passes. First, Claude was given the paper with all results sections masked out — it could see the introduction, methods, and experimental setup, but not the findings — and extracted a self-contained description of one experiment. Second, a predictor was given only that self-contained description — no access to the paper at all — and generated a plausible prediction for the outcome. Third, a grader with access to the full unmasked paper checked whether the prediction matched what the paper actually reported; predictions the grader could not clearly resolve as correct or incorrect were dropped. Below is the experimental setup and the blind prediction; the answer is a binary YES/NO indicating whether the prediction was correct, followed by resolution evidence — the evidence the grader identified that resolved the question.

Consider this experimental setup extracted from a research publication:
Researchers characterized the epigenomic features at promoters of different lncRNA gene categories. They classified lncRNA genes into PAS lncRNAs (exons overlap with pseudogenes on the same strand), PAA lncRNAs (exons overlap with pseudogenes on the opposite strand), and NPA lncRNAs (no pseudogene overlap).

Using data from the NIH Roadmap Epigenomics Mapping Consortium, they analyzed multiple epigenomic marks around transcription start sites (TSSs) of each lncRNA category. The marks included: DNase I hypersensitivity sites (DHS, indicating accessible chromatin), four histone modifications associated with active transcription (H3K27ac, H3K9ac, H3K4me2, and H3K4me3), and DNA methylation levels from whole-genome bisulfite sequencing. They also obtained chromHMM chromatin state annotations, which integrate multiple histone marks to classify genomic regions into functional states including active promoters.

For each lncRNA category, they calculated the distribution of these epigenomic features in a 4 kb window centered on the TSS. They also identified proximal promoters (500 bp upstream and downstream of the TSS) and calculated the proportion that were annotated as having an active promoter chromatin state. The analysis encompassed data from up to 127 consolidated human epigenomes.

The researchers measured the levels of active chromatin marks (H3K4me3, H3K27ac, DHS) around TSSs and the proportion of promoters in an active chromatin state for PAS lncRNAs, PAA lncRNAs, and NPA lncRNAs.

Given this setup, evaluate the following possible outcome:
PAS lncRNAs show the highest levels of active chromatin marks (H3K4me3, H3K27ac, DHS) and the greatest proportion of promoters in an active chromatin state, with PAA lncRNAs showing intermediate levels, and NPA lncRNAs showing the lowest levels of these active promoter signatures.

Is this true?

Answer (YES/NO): NO